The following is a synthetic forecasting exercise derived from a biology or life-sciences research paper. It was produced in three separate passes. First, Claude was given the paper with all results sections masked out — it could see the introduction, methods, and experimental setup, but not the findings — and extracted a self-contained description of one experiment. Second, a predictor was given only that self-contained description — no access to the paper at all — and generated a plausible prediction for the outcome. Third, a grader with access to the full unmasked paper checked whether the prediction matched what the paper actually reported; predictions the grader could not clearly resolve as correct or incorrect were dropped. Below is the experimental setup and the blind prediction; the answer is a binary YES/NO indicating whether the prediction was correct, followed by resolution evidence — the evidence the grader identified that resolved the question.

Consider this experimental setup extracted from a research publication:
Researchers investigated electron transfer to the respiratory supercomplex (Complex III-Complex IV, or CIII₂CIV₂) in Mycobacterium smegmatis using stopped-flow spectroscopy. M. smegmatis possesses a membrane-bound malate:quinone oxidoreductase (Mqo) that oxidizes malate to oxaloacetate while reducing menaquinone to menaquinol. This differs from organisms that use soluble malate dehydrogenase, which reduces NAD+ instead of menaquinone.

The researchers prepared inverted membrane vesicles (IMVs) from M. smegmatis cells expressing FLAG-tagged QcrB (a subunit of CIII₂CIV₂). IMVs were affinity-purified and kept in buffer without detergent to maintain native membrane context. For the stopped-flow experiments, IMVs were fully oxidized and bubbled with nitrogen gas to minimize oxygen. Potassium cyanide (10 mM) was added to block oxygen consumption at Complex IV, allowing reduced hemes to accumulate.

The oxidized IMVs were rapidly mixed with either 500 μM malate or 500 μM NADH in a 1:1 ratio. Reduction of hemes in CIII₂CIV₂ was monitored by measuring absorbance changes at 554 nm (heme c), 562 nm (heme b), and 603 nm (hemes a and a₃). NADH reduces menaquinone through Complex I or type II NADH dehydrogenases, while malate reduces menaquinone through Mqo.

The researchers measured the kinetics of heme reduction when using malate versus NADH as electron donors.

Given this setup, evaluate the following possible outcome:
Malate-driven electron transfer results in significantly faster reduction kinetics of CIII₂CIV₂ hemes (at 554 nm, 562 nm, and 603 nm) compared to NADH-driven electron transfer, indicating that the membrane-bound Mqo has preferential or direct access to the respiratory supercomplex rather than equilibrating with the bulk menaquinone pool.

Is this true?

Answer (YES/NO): NO